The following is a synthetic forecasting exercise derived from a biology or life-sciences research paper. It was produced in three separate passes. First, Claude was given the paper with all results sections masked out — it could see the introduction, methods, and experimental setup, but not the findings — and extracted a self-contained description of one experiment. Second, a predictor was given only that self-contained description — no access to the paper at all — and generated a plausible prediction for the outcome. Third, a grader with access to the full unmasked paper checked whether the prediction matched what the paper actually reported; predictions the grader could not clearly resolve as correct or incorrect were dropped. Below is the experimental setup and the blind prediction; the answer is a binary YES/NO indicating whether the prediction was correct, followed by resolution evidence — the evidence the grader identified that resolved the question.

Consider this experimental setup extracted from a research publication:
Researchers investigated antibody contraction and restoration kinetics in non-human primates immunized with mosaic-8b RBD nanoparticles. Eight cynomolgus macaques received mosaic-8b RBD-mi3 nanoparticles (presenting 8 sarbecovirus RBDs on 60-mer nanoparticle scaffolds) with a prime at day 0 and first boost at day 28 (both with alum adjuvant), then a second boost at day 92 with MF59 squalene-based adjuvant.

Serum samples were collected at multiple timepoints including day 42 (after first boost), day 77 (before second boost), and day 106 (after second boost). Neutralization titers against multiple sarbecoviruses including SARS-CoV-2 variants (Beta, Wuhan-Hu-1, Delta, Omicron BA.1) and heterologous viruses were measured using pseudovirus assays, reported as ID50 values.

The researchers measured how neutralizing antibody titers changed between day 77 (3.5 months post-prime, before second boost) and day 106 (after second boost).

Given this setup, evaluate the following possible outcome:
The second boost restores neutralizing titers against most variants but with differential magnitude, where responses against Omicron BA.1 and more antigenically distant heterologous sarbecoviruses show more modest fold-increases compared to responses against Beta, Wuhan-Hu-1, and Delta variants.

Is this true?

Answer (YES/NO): NO